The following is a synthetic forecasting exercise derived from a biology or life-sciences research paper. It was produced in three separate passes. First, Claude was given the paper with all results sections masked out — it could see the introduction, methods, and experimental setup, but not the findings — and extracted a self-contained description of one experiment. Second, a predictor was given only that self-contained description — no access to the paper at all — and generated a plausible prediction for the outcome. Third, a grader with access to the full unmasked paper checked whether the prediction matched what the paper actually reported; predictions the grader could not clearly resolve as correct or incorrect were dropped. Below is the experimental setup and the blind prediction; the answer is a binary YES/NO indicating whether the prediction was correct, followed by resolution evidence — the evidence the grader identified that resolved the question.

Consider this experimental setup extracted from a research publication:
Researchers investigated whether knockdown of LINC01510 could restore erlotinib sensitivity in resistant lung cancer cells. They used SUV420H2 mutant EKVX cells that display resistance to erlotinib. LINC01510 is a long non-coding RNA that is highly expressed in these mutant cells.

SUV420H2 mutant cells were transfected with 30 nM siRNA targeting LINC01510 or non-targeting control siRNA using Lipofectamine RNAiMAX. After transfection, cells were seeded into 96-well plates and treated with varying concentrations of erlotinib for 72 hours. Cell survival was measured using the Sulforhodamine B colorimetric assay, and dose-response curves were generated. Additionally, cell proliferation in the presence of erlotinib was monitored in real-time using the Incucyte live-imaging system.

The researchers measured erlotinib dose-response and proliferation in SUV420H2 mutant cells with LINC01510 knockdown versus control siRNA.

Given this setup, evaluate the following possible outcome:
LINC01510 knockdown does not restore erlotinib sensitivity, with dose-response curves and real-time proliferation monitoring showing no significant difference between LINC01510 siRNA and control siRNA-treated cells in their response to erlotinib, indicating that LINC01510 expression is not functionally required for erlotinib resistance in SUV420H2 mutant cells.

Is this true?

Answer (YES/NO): NO